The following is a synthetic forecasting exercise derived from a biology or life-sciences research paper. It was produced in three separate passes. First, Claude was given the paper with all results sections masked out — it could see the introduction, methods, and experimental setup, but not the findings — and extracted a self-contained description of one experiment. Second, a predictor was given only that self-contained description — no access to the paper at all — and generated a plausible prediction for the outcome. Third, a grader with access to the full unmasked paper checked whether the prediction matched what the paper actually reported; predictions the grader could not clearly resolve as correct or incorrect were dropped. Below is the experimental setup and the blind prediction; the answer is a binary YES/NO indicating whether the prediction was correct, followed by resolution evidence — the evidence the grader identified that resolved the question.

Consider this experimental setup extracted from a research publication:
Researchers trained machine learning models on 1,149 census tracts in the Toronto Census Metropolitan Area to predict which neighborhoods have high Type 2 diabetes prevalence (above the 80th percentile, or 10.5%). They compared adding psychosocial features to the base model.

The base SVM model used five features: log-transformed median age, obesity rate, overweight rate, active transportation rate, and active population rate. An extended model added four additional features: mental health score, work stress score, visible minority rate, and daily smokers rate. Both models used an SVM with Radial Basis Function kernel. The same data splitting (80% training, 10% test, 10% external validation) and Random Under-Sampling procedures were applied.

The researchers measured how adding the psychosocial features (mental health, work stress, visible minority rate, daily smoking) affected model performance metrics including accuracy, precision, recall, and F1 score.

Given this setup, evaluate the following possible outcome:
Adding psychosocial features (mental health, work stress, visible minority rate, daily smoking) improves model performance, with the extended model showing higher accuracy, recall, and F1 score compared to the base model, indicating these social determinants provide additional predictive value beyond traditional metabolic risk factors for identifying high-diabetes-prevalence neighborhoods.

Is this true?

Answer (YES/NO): NO